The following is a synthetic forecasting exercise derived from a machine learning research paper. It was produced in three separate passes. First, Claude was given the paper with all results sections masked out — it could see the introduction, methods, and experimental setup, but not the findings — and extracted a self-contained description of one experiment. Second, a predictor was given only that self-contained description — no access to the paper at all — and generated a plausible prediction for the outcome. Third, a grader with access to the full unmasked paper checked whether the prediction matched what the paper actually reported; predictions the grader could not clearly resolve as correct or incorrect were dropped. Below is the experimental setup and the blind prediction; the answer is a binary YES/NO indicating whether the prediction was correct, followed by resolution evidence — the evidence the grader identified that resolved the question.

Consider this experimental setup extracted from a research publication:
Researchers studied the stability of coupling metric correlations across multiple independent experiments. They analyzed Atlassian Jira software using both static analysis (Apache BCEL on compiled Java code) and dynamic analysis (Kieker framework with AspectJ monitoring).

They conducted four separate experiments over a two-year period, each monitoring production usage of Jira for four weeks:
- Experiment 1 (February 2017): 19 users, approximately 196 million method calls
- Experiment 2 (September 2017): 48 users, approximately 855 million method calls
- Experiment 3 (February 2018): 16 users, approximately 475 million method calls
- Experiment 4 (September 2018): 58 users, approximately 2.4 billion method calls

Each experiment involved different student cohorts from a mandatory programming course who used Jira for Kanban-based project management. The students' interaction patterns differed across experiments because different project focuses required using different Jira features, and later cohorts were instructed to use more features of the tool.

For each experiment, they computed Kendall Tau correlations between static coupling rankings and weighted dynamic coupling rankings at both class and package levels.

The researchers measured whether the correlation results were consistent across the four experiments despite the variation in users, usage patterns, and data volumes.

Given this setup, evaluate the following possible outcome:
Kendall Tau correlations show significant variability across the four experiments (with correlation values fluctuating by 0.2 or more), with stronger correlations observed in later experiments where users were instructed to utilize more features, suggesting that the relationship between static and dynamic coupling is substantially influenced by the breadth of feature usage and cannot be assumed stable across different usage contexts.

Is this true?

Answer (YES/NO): NO